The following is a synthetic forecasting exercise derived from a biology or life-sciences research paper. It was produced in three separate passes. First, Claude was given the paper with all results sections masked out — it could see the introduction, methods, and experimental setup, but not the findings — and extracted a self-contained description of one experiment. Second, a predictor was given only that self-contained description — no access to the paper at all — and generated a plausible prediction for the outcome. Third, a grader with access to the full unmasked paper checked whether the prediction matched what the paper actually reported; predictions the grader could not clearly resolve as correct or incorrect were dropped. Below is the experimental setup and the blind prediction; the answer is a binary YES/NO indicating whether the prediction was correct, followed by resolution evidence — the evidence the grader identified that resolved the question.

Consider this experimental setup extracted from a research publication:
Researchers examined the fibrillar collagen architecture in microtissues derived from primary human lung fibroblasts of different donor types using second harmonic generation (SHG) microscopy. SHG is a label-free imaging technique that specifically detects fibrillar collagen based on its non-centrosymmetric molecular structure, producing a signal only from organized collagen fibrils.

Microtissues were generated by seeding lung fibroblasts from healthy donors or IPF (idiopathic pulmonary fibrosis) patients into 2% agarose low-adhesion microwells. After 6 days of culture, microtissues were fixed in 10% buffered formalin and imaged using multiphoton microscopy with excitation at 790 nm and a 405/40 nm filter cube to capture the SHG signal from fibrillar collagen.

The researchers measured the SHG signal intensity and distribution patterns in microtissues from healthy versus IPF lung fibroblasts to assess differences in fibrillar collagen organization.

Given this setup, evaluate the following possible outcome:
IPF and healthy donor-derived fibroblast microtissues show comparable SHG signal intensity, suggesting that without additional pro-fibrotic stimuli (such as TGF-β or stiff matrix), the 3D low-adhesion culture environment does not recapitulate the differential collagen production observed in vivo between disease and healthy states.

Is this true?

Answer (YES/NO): NO